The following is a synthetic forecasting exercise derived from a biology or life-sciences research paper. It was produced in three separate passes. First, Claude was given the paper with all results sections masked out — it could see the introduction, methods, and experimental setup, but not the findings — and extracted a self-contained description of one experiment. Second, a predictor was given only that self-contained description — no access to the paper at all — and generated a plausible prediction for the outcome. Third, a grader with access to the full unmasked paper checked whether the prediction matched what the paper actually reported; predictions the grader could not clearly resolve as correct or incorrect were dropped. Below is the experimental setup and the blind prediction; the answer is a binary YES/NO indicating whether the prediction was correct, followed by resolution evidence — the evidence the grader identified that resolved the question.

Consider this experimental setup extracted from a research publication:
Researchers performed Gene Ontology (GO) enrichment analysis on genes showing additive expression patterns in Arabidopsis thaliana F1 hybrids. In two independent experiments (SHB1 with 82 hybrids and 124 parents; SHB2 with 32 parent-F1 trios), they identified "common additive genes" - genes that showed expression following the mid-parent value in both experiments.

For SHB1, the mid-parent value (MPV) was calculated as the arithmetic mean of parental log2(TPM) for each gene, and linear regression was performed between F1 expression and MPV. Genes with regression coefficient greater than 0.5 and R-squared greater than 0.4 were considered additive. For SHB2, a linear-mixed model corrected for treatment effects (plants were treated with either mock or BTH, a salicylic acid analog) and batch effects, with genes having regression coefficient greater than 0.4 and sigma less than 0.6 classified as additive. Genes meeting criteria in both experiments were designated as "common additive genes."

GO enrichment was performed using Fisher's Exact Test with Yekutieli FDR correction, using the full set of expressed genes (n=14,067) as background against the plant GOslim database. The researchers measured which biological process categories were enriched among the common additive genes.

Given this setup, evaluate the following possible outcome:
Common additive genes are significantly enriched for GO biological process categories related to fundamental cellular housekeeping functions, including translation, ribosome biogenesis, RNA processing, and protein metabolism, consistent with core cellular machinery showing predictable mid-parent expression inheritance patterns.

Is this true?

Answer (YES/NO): NO